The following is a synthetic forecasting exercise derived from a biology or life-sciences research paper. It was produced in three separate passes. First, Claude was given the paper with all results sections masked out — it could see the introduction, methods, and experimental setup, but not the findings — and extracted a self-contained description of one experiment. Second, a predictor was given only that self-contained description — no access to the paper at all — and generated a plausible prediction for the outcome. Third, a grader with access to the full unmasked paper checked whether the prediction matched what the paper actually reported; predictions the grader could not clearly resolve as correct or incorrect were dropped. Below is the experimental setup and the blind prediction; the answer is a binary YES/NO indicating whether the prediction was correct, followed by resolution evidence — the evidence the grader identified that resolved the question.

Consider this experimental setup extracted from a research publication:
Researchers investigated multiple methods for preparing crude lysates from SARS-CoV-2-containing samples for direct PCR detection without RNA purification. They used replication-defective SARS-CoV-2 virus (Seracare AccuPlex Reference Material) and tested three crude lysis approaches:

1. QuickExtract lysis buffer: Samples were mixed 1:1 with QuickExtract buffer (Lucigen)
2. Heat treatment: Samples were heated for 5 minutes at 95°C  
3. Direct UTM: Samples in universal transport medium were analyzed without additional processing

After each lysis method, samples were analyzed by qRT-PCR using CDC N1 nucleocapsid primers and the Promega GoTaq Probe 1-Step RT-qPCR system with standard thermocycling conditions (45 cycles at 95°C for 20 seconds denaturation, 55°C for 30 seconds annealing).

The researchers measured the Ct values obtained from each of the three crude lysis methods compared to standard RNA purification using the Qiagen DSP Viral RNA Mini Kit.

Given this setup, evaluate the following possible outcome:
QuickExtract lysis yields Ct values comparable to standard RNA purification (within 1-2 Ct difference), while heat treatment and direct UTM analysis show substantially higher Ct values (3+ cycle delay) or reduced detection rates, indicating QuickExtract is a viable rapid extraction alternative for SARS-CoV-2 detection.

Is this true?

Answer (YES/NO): NO